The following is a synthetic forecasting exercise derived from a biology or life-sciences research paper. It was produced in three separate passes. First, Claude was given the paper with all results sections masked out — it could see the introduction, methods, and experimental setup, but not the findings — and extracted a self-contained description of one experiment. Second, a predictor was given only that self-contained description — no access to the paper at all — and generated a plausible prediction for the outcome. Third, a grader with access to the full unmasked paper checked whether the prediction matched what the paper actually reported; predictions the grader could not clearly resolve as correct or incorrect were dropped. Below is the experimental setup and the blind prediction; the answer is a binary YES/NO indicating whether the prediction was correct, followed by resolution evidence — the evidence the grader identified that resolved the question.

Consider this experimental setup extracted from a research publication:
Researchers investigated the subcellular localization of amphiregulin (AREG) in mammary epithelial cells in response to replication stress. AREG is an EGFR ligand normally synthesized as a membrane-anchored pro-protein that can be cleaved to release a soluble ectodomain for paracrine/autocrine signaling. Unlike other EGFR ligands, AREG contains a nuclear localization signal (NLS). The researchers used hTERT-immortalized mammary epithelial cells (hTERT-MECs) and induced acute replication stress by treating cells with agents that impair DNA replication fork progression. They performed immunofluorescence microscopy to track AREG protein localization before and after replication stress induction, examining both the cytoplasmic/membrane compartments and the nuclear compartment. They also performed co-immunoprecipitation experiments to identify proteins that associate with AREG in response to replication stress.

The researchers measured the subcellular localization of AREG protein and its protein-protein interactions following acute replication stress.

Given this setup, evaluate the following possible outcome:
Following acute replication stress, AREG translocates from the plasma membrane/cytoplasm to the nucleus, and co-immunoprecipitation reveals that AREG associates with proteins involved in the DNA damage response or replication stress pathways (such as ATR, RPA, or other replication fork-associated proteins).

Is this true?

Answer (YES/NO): NO